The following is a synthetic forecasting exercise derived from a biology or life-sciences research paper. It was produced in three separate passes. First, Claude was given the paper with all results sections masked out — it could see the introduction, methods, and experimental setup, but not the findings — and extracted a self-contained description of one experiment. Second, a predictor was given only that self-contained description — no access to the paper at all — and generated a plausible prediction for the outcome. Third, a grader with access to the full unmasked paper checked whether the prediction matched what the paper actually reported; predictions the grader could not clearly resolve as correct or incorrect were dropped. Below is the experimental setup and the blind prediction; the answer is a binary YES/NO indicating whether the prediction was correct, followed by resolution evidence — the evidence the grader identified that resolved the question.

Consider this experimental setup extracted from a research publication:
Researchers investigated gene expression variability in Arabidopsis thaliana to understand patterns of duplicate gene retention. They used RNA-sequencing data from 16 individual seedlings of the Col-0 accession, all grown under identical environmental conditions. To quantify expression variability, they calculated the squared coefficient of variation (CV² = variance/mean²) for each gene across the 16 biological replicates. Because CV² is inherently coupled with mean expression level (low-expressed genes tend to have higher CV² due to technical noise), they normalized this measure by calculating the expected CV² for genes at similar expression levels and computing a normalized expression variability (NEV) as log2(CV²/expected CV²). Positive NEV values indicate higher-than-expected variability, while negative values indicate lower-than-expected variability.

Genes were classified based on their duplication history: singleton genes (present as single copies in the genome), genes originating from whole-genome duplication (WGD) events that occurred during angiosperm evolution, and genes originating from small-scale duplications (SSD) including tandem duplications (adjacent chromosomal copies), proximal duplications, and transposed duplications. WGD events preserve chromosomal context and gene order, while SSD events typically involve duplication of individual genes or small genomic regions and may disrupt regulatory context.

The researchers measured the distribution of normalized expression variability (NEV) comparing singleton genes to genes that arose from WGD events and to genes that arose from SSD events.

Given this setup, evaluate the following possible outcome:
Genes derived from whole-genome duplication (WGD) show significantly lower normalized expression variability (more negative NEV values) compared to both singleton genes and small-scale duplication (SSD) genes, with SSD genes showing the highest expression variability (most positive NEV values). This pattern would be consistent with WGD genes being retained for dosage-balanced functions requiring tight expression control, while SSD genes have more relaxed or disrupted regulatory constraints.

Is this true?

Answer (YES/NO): NO